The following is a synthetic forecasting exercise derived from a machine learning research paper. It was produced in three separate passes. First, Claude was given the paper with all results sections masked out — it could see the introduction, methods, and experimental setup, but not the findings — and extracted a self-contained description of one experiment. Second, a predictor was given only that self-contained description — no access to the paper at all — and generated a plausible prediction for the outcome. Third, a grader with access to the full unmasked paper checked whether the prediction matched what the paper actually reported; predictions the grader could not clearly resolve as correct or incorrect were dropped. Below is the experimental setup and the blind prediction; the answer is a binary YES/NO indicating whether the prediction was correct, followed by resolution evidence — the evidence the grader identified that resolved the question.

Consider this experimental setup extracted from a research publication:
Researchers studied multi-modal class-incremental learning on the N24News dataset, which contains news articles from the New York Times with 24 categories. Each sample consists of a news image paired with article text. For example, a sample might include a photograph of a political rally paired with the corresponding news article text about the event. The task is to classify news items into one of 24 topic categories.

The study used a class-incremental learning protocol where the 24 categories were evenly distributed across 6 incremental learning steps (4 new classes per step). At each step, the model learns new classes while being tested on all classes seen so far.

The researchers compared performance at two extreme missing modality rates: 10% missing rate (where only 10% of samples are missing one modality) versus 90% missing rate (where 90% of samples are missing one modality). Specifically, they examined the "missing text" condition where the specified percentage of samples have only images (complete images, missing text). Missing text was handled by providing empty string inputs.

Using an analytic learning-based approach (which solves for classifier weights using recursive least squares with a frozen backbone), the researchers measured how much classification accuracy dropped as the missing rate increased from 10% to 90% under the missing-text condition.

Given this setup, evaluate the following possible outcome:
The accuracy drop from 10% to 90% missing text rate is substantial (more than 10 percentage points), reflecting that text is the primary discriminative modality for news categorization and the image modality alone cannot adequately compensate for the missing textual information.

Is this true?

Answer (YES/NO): NO